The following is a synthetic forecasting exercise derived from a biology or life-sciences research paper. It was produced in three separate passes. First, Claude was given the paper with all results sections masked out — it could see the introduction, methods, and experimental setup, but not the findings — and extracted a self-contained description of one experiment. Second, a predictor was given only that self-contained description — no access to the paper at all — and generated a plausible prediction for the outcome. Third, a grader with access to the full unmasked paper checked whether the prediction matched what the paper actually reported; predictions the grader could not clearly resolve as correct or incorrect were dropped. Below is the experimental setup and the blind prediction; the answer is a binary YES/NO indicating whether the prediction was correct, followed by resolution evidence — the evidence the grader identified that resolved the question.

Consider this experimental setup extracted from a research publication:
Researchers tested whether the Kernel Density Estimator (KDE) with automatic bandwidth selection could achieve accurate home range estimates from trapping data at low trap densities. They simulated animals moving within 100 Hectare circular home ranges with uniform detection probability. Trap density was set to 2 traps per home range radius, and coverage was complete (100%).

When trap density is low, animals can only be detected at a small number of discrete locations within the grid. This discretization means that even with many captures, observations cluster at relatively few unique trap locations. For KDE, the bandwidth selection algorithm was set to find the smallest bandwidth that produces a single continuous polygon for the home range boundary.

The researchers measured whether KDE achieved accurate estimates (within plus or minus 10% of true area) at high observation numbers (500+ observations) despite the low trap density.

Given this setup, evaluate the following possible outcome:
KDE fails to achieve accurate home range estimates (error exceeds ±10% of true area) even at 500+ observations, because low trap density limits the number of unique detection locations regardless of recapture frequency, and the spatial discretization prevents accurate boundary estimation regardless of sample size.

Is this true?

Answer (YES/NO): NO